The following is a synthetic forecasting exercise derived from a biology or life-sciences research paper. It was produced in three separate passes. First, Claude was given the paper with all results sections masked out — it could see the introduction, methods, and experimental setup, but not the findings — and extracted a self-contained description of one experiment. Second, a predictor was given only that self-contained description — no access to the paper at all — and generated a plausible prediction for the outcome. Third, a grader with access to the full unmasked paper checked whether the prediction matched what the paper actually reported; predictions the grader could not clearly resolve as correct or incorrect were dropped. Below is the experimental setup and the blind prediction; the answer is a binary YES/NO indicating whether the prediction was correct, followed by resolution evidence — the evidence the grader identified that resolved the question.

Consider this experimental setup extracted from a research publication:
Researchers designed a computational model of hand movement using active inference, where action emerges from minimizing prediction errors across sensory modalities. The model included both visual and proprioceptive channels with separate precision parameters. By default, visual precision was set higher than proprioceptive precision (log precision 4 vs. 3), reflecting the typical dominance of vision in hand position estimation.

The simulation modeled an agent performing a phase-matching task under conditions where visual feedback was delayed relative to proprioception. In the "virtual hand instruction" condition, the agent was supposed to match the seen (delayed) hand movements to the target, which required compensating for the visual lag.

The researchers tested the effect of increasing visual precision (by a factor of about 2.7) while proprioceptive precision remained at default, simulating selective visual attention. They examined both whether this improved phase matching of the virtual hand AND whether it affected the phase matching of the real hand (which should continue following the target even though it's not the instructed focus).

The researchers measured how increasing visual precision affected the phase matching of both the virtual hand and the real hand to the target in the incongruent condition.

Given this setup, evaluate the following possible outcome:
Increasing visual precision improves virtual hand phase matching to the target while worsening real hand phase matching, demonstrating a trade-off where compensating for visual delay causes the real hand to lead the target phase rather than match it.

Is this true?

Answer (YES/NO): YES